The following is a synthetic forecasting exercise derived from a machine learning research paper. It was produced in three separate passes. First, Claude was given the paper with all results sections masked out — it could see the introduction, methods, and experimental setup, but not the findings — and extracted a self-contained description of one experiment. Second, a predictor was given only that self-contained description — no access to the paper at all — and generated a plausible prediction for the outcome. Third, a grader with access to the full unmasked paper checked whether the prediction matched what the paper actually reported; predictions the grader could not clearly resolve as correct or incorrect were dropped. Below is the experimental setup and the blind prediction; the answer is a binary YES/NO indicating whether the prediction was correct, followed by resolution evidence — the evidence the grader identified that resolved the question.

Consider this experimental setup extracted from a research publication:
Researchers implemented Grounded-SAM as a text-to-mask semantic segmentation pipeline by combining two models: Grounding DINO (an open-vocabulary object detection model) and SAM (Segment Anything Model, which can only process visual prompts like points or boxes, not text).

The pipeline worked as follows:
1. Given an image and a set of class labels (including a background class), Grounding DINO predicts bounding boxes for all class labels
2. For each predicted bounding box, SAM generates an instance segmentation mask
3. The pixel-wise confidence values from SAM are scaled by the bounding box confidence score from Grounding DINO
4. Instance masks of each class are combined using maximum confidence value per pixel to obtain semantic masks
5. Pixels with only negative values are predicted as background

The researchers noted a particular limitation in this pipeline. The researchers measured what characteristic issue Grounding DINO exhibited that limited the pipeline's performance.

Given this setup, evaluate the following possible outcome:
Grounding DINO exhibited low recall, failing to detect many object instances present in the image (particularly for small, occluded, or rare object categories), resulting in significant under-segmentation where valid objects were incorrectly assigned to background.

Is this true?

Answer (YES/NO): NO